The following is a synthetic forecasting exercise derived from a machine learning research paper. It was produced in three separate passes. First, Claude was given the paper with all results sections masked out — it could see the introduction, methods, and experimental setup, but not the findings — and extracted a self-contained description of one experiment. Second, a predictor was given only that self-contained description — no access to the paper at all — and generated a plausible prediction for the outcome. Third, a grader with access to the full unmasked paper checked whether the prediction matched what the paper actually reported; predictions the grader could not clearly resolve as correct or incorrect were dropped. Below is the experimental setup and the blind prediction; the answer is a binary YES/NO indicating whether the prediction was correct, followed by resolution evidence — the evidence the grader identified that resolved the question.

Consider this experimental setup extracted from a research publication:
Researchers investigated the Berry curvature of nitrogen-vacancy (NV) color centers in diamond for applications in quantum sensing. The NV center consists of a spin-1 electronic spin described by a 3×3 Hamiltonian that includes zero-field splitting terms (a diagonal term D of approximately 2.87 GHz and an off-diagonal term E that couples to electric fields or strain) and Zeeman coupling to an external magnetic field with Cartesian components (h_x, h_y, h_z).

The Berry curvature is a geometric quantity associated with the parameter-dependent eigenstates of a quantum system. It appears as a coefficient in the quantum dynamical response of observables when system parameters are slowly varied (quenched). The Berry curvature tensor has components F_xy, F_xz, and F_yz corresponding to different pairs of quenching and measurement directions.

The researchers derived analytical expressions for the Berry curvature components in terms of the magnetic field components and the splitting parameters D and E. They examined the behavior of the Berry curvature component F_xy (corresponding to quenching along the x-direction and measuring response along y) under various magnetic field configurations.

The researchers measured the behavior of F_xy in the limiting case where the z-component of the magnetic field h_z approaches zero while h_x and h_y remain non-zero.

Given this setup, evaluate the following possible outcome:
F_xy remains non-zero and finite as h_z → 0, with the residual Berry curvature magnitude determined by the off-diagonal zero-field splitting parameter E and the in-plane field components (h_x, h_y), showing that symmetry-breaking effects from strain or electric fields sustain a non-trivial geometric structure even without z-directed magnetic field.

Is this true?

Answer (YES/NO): NO